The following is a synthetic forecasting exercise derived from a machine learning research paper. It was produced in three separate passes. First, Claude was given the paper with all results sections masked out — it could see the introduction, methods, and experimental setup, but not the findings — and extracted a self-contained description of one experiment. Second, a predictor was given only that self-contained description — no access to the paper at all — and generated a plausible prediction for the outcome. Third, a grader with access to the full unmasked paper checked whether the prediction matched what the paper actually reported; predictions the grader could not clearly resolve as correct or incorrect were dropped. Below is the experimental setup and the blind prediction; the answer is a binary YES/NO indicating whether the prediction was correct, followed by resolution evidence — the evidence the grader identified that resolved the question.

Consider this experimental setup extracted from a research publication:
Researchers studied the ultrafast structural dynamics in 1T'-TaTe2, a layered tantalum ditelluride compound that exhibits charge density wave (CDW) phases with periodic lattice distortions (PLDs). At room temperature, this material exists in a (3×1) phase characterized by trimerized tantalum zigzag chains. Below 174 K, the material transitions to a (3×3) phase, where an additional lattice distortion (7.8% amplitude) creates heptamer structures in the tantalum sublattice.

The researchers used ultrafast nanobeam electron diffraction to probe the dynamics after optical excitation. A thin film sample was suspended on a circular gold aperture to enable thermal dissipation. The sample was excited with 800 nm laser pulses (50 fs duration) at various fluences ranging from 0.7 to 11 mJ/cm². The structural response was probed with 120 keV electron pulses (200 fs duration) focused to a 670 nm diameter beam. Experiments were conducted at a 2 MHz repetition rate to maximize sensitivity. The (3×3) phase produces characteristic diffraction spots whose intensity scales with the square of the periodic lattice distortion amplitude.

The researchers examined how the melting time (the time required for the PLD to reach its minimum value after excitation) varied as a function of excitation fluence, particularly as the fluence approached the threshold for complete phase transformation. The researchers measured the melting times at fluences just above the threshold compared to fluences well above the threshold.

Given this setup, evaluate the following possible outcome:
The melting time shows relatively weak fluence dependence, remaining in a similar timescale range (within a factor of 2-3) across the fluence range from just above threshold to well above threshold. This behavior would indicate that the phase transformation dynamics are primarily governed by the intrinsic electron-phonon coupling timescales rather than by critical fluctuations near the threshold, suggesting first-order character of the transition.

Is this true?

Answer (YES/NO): YES